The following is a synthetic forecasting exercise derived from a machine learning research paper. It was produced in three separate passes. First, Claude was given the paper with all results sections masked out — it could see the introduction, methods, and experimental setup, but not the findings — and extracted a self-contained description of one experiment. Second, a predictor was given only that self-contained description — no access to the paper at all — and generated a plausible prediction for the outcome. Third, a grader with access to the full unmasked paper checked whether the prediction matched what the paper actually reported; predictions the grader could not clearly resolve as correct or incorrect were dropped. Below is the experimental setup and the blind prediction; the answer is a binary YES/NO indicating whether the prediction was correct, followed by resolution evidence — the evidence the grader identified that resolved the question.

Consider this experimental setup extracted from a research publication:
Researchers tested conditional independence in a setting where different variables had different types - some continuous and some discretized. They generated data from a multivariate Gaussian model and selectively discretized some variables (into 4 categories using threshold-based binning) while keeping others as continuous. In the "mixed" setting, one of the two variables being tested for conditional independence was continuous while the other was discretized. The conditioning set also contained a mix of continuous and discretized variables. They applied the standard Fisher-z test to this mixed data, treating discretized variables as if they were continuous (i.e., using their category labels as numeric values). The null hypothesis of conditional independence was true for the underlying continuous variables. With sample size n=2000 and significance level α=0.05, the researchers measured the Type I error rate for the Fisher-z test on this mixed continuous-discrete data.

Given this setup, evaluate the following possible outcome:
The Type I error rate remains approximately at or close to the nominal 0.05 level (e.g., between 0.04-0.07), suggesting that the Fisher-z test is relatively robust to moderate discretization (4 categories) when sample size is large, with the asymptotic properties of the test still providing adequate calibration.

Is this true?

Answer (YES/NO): NO